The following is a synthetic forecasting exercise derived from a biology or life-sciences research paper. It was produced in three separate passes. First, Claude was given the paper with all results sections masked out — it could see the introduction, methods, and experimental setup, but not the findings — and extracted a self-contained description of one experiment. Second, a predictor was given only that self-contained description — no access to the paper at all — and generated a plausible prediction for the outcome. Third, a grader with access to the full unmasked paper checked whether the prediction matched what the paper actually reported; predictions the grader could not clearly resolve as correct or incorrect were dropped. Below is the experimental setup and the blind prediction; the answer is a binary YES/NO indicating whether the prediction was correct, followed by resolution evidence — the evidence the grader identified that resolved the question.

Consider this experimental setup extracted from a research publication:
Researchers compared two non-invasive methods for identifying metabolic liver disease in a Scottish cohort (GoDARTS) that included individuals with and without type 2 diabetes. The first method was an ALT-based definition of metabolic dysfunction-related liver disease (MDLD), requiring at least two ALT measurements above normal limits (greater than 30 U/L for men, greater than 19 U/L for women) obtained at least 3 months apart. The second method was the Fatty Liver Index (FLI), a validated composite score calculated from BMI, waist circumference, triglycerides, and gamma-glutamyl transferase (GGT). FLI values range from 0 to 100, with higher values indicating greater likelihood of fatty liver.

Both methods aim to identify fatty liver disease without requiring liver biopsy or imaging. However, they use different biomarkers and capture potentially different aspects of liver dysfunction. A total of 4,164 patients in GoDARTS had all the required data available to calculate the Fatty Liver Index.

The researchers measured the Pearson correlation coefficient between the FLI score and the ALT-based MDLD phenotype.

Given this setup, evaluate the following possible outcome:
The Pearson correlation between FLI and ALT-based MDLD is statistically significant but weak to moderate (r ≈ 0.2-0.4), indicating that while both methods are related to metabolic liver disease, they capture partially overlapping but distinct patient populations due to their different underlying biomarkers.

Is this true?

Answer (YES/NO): YES